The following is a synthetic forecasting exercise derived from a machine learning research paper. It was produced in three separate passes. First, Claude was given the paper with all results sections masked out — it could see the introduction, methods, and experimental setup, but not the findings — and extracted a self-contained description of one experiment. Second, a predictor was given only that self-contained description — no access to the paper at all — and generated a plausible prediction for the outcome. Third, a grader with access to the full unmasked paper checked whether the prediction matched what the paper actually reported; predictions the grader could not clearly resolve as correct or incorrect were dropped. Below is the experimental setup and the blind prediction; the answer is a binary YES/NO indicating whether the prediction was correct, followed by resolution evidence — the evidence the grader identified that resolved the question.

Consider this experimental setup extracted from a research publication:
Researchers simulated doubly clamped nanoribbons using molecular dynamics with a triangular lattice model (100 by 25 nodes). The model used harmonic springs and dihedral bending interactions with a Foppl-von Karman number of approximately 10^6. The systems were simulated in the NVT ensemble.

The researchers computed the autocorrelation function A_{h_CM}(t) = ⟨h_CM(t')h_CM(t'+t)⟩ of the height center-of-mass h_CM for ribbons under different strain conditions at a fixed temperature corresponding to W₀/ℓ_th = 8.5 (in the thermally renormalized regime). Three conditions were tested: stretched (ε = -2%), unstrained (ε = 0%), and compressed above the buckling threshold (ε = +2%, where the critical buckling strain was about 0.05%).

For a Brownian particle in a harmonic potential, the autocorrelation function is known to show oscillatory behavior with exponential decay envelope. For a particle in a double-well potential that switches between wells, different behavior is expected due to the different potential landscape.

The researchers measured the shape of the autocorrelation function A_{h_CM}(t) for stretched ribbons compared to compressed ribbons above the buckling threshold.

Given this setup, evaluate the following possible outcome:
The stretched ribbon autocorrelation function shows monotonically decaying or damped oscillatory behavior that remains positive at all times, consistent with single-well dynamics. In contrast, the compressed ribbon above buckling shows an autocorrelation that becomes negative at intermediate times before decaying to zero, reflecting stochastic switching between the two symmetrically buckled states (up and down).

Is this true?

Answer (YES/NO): NO